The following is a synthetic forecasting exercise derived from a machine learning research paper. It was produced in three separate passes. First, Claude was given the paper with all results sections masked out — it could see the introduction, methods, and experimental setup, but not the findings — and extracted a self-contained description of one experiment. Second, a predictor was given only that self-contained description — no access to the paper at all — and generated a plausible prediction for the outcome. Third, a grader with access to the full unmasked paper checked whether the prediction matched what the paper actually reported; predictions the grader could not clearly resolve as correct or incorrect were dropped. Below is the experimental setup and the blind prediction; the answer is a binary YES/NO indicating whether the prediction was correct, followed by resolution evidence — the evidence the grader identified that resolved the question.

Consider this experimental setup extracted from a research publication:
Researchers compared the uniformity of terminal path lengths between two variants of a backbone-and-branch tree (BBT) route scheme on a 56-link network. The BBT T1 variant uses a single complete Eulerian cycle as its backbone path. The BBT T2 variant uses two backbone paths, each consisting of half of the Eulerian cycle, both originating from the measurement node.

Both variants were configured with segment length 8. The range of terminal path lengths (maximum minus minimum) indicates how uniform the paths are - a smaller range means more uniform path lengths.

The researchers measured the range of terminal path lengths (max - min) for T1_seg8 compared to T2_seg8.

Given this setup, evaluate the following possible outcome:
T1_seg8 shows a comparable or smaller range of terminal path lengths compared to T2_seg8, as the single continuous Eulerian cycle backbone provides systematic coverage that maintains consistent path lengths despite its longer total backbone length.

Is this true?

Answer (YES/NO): NO